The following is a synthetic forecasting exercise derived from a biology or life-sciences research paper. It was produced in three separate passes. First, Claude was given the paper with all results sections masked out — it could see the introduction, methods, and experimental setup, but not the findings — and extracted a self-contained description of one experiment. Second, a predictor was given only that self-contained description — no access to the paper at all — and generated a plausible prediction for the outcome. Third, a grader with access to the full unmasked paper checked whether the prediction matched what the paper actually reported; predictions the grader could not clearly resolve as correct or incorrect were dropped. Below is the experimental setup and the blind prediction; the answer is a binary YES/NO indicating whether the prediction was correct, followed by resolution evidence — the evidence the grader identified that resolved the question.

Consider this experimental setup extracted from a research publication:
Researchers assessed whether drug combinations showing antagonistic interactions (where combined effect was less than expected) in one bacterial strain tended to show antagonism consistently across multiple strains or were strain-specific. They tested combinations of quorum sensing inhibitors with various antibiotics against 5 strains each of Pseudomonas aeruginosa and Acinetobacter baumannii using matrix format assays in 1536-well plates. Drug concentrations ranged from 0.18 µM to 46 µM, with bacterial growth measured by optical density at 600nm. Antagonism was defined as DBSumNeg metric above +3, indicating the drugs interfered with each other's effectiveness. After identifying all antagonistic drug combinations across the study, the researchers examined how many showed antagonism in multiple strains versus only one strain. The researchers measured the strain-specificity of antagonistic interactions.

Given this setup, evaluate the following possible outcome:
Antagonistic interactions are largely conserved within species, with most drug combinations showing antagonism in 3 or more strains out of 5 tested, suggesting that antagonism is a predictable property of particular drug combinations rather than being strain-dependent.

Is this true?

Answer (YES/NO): NO